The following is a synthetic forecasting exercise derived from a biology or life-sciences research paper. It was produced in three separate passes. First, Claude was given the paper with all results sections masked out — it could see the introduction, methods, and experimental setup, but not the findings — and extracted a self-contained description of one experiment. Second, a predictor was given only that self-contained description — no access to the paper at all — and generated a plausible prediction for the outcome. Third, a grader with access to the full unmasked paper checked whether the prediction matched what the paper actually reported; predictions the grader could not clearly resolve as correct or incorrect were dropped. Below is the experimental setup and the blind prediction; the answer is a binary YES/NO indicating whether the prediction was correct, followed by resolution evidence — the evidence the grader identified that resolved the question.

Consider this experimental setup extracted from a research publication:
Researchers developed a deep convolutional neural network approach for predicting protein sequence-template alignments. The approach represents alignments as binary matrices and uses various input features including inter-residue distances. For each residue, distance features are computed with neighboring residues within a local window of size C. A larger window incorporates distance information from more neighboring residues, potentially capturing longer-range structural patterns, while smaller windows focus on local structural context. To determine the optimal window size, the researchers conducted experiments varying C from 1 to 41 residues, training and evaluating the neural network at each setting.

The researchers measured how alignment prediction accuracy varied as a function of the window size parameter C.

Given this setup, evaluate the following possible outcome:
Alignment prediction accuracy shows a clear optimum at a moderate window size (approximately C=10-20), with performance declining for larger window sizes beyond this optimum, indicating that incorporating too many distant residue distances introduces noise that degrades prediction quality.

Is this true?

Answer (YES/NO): NO